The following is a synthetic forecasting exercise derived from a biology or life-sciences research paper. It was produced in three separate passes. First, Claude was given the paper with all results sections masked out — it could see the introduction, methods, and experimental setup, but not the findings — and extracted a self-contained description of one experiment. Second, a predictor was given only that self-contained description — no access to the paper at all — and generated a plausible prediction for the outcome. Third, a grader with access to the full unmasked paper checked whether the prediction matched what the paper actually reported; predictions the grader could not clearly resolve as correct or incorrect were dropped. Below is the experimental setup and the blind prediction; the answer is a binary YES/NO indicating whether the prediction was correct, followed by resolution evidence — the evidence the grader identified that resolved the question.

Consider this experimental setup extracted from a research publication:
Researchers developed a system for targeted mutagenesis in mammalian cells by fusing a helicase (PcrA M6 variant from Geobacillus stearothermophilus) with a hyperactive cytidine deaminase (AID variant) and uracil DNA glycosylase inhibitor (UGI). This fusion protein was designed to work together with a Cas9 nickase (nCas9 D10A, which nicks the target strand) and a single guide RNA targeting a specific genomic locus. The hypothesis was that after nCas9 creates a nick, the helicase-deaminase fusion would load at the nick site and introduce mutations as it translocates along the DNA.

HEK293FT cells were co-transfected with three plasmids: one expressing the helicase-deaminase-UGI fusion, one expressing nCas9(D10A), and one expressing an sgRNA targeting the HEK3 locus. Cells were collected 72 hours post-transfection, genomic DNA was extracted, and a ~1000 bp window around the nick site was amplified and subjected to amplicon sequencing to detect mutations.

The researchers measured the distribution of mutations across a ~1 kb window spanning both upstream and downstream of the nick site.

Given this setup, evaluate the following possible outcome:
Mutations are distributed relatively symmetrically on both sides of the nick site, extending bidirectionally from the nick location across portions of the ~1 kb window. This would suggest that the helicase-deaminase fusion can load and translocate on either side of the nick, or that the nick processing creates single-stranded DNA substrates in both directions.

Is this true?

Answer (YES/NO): NO